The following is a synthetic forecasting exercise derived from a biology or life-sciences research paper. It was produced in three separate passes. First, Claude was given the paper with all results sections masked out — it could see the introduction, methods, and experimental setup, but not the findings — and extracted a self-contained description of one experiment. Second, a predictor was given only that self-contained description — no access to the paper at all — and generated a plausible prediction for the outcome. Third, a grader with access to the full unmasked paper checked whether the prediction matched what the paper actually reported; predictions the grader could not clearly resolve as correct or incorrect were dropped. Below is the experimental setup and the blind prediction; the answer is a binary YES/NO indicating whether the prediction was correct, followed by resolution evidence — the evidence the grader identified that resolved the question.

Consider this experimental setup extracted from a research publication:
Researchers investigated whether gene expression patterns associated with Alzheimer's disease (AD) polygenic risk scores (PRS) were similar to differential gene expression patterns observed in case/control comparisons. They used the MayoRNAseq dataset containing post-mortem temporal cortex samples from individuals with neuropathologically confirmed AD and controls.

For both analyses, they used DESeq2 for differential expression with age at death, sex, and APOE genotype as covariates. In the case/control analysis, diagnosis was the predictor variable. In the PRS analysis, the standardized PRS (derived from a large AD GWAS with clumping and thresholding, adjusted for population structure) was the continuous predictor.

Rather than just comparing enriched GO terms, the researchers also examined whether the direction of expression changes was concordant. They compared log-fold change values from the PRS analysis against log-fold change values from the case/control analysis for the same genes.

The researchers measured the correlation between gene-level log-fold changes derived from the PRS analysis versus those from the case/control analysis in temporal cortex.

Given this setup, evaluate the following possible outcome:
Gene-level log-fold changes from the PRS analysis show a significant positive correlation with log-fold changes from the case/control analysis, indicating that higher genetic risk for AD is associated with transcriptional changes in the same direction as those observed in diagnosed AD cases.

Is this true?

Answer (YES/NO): YES